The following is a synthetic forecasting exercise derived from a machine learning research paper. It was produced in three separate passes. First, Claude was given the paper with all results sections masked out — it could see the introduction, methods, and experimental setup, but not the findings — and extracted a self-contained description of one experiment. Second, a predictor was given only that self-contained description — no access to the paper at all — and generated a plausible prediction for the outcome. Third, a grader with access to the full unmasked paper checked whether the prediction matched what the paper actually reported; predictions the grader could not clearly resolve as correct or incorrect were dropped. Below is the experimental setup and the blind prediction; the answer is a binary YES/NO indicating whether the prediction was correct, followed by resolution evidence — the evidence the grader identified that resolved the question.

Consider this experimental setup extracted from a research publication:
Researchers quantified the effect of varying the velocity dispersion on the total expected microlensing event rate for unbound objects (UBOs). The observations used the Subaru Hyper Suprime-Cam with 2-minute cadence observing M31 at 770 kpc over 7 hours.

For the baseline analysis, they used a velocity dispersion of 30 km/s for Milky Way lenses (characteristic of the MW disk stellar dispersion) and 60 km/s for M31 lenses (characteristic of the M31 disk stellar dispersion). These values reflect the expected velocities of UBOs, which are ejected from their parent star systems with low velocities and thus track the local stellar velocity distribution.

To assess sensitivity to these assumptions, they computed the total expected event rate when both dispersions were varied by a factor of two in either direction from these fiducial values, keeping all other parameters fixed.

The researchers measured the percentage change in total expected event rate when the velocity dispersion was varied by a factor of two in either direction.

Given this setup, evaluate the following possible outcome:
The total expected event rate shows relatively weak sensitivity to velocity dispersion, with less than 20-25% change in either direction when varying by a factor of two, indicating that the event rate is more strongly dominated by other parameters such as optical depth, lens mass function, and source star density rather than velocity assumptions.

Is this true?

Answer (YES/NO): NO